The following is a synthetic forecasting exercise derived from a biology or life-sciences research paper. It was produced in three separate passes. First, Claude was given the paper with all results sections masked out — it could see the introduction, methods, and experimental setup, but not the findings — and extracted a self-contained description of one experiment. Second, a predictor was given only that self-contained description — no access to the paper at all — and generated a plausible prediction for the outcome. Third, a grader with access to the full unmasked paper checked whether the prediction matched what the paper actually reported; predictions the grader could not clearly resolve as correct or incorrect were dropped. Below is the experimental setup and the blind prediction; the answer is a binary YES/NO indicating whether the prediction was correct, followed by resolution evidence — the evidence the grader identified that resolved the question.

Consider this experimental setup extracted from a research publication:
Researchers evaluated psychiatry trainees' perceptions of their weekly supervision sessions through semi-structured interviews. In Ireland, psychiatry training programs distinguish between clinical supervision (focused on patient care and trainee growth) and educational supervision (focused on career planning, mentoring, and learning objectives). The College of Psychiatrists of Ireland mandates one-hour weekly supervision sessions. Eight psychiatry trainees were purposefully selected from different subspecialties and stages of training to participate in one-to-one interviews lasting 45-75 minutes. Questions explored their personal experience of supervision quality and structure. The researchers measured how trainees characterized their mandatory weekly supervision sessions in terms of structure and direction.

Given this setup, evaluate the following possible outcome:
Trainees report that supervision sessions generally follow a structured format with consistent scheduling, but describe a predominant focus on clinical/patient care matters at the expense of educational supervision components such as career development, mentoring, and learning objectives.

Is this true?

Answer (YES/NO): NO